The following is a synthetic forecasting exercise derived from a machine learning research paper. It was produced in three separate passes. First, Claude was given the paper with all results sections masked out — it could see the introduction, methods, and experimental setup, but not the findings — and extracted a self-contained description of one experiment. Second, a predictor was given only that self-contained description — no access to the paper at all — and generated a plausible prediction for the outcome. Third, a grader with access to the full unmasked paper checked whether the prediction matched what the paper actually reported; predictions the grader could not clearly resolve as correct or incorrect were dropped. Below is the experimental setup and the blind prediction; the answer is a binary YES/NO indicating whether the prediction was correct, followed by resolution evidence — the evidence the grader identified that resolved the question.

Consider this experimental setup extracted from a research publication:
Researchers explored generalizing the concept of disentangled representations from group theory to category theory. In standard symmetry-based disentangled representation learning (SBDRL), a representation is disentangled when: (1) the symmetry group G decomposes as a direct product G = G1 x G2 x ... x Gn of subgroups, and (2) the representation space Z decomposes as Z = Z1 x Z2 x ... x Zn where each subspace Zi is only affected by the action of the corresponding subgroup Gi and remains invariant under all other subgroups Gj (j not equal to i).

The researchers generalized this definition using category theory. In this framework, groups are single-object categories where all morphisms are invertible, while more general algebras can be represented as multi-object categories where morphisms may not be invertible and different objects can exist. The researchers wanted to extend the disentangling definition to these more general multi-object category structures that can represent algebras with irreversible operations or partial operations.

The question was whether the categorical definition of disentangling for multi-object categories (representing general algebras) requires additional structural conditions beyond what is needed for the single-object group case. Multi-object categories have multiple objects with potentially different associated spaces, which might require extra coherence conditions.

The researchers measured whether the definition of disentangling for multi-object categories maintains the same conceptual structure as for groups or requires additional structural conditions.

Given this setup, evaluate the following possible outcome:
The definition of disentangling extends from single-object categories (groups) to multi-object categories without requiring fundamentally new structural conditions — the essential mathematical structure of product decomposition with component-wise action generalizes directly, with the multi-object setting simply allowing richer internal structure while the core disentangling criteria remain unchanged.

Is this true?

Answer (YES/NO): YES